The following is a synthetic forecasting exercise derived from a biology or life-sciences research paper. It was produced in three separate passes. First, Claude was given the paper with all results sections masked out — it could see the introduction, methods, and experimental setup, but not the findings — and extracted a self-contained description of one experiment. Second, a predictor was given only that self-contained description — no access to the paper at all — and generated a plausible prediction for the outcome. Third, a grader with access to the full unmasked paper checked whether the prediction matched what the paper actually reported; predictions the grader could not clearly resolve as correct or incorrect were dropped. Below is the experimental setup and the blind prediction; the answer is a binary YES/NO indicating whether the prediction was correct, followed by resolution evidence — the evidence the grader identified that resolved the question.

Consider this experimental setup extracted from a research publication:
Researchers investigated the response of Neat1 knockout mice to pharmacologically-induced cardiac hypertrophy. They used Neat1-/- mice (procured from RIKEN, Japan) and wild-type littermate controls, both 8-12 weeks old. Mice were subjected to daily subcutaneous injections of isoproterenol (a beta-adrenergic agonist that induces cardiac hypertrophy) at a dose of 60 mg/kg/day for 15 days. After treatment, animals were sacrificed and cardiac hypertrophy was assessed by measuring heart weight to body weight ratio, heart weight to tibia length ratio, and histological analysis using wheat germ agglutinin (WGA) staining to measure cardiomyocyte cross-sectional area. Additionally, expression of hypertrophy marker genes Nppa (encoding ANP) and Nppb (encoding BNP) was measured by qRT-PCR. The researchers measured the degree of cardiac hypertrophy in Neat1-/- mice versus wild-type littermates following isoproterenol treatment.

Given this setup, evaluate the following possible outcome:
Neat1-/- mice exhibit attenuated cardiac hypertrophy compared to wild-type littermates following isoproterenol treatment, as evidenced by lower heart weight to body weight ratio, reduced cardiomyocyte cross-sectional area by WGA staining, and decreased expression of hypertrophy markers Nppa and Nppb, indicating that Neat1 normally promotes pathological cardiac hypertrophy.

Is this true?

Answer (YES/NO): YES